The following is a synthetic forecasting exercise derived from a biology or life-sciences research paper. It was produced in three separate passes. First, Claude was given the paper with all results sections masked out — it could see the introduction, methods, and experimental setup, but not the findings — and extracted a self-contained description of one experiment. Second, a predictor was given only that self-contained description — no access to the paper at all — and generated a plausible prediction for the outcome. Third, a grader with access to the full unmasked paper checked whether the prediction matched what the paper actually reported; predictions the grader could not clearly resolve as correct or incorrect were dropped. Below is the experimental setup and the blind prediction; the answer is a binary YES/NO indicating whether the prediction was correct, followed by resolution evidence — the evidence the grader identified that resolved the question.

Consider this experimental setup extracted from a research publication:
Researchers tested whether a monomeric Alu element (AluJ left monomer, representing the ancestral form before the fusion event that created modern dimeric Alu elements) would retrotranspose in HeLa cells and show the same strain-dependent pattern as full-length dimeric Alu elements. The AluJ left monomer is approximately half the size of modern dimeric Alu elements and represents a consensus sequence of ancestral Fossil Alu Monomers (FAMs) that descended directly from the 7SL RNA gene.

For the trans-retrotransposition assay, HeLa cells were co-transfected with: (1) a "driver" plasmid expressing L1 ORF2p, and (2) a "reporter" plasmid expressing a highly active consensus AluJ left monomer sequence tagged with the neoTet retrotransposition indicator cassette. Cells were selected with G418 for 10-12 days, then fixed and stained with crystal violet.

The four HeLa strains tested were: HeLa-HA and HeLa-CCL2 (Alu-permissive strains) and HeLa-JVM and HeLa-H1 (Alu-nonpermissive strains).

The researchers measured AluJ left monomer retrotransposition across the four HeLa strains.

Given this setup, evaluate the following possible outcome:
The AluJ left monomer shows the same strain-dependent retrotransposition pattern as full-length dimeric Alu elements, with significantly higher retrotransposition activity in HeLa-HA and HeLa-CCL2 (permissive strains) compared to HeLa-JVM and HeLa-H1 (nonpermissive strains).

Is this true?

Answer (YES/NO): YES